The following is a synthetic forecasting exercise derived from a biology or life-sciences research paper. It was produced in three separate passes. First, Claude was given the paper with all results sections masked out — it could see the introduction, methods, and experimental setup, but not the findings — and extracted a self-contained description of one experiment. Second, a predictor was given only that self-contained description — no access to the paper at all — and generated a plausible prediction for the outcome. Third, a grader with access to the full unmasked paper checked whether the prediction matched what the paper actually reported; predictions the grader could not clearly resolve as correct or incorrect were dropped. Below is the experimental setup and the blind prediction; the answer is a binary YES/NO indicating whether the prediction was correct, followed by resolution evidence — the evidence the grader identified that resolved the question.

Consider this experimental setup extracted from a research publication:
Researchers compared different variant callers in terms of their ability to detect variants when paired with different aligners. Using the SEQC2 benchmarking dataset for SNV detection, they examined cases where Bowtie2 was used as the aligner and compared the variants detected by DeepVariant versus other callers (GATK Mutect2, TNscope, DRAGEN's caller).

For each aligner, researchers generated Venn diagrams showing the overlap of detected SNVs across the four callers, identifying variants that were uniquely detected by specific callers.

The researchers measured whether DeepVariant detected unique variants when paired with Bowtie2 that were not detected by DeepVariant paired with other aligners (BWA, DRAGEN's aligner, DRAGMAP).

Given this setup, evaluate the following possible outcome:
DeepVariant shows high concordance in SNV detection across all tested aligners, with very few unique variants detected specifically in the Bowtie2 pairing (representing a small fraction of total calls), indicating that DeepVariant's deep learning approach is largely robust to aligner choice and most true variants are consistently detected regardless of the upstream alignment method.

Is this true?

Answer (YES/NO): NO